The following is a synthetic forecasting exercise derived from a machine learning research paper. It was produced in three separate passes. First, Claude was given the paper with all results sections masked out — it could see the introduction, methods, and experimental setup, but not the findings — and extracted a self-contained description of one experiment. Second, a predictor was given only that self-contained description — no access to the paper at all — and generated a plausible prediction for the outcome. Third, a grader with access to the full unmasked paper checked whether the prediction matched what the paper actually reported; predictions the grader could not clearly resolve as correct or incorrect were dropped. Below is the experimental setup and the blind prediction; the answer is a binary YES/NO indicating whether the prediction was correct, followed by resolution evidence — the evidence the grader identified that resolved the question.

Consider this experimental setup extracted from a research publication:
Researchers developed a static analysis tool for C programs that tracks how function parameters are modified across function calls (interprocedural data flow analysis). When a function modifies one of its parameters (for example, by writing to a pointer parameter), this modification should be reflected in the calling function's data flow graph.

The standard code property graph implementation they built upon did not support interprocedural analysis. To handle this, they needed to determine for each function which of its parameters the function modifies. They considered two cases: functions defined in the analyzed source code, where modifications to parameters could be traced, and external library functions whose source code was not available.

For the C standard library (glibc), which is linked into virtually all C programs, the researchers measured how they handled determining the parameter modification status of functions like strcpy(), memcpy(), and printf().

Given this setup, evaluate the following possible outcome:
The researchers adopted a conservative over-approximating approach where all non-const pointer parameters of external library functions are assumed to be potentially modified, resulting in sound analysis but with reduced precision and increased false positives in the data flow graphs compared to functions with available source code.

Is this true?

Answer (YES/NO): NO